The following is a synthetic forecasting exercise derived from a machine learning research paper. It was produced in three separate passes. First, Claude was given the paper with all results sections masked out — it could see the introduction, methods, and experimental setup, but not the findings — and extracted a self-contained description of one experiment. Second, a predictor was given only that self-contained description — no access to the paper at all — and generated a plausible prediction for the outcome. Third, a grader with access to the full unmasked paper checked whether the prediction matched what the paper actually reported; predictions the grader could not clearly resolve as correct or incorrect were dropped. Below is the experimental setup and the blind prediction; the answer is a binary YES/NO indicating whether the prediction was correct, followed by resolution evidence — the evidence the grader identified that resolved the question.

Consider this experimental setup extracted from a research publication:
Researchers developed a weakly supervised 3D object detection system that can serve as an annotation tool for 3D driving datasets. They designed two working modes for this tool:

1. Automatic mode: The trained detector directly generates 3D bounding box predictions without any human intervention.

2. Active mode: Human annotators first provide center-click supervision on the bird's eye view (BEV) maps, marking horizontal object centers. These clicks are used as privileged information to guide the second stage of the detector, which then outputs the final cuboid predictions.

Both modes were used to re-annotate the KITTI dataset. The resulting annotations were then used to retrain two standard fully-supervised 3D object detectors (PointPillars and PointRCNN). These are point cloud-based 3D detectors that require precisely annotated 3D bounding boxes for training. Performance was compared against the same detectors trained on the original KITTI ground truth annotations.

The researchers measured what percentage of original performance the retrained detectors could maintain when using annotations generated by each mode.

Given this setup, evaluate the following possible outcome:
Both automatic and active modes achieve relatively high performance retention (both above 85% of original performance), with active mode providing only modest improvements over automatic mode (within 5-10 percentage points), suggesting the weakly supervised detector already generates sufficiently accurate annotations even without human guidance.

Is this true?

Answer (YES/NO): NO